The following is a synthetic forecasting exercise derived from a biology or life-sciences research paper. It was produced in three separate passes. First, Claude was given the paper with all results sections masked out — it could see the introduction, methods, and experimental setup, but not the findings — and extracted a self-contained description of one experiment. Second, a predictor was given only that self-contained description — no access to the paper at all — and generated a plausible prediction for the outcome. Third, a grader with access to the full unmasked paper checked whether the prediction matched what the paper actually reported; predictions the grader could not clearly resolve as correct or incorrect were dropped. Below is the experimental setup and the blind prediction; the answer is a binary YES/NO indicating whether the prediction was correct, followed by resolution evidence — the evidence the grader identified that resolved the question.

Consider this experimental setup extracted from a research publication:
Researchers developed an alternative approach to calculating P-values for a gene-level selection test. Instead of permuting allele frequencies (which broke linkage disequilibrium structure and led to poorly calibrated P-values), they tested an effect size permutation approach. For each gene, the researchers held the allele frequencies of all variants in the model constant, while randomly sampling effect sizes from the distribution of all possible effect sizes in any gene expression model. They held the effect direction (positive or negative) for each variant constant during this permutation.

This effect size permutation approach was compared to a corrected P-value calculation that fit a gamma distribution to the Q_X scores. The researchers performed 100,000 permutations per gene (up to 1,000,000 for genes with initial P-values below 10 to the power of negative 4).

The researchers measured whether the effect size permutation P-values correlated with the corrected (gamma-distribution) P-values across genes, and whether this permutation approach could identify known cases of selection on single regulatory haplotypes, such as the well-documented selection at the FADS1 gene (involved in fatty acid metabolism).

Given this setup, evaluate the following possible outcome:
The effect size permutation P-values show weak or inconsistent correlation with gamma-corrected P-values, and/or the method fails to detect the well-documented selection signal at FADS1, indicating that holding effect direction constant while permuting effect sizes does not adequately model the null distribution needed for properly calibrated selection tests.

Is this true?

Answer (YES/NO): NO